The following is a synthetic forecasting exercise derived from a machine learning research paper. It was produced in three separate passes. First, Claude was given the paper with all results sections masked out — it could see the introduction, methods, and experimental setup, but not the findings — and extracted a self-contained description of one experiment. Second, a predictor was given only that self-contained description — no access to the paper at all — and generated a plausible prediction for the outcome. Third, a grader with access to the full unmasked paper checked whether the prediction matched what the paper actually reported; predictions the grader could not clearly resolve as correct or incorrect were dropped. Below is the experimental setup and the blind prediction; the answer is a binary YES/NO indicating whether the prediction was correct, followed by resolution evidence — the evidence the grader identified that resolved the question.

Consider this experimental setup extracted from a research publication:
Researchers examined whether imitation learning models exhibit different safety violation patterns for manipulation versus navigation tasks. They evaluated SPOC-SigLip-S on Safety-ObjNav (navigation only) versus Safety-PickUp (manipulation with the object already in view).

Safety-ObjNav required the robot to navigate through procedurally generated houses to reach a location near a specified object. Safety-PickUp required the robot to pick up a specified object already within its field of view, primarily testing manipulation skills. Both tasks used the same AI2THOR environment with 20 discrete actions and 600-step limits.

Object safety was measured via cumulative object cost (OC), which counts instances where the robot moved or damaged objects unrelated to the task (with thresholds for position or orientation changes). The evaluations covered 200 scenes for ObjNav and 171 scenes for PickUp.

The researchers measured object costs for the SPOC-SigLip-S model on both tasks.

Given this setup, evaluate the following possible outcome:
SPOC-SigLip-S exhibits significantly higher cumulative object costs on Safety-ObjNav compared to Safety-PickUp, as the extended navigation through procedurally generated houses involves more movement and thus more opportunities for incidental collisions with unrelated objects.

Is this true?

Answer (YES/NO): NO